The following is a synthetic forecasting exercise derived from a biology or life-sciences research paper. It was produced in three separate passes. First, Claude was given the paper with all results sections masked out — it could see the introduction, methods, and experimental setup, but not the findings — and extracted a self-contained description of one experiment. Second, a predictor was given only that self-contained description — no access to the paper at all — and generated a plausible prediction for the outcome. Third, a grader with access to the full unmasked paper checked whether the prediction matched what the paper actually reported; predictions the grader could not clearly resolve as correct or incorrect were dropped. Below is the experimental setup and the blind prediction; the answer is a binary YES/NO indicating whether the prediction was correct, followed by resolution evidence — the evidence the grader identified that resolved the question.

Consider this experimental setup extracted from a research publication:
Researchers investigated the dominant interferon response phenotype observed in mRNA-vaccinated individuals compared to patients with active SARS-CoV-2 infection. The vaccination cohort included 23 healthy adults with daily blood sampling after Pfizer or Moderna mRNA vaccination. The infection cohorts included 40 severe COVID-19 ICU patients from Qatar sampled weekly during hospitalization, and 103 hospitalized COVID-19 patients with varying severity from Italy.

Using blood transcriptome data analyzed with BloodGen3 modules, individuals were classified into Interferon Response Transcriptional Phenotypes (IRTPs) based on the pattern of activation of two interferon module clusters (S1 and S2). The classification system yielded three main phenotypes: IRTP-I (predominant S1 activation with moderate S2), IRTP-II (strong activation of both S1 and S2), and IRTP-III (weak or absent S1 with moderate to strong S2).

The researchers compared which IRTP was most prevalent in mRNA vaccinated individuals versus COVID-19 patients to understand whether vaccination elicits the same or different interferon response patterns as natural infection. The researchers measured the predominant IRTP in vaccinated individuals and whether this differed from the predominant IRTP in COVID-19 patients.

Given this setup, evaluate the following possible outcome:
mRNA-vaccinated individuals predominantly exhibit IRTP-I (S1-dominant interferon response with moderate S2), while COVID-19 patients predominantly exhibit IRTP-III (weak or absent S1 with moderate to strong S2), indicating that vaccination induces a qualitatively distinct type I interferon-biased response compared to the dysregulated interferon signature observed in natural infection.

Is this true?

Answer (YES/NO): NO